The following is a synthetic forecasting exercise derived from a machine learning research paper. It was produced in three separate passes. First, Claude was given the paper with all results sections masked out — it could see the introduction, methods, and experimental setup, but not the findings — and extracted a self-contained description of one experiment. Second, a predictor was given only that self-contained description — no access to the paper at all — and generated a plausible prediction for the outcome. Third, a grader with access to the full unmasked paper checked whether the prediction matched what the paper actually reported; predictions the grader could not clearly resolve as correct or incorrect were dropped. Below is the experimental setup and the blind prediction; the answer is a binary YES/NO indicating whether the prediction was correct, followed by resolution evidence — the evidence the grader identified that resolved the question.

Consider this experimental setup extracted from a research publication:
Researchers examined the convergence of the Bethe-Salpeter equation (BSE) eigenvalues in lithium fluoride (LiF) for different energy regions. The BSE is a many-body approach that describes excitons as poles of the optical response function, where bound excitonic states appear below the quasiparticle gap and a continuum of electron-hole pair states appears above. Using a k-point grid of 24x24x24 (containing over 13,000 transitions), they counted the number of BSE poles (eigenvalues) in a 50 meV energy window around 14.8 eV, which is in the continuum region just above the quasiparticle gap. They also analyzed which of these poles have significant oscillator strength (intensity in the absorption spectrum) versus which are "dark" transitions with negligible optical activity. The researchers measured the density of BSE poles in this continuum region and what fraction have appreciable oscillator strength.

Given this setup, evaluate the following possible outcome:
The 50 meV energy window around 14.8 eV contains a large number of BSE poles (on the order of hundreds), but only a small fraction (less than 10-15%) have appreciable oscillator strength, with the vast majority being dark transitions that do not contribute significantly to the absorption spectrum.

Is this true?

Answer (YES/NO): NO